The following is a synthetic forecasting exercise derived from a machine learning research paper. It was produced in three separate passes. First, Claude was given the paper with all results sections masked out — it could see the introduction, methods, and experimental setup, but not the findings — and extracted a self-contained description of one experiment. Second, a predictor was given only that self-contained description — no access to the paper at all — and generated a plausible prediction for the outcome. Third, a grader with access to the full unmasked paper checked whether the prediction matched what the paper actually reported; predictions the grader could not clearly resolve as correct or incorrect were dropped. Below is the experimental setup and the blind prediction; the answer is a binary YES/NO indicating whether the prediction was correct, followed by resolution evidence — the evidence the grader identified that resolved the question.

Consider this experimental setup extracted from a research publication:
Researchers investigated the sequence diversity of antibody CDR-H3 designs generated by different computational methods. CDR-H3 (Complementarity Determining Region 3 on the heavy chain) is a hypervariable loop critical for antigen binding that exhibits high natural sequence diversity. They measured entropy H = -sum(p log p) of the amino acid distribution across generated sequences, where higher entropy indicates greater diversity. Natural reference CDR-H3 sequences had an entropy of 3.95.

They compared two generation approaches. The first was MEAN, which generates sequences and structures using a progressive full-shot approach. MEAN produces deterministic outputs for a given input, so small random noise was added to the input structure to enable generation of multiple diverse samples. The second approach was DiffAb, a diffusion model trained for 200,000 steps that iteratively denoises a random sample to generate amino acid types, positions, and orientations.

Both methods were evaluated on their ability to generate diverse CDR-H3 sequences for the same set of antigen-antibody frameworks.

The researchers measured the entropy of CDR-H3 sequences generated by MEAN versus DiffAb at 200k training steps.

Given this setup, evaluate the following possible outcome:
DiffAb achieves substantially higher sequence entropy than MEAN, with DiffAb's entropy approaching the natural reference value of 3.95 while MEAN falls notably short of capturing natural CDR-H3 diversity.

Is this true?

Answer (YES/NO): NO